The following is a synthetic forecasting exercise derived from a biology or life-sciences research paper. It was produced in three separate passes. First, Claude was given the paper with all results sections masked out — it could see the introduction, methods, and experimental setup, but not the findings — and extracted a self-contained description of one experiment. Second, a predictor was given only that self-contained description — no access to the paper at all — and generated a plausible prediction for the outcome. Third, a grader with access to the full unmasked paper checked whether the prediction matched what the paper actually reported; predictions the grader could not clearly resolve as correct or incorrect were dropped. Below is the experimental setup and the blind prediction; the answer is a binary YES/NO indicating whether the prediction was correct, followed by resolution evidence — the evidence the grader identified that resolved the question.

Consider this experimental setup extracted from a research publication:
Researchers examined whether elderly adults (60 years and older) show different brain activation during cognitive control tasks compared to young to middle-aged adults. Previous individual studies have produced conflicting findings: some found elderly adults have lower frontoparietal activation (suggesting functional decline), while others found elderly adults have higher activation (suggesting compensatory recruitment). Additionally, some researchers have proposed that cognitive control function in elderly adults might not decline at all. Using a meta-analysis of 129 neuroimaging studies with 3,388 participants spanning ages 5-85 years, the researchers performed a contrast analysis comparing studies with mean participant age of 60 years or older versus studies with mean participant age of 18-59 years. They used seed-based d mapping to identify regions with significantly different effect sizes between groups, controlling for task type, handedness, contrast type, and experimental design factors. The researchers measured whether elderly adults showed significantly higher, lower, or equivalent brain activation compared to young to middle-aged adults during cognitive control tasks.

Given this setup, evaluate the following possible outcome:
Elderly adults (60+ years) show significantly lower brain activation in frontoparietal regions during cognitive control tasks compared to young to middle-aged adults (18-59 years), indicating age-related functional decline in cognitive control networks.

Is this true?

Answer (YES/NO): YES